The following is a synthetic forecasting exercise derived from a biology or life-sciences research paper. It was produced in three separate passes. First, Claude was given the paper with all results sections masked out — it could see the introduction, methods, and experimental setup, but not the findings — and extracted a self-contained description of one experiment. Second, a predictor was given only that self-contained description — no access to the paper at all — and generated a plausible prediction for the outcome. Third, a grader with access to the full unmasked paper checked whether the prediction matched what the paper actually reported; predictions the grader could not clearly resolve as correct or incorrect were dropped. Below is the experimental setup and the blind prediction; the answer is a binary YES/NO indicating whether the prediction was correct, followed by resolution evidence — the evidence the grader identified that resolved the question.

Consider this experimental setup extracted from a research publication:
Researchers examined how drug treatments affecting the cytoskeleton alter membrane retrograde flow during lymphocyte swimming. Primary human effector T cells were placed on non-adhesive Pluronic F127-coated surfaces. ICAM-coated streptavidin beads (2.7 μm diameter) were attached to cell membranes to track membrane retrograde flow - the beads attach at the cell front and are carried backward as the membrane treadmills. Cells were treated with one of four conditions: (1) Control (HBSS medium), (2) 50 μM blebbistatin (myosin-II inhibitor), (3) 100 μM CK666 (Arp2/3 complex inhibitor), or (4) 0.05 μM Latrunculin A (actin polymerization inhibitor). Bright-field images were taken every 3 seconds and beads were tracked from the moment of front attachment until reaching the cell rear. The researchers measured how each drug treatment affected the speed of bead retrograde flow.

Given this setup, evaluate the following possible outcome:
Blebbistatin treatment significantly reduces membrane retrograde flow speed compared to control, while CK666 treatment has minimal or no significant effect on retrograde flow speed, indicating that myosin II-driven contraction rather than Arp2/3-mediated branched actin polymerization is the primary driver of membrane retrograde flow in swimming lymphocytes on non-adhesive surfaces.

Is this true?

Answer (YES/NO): NO